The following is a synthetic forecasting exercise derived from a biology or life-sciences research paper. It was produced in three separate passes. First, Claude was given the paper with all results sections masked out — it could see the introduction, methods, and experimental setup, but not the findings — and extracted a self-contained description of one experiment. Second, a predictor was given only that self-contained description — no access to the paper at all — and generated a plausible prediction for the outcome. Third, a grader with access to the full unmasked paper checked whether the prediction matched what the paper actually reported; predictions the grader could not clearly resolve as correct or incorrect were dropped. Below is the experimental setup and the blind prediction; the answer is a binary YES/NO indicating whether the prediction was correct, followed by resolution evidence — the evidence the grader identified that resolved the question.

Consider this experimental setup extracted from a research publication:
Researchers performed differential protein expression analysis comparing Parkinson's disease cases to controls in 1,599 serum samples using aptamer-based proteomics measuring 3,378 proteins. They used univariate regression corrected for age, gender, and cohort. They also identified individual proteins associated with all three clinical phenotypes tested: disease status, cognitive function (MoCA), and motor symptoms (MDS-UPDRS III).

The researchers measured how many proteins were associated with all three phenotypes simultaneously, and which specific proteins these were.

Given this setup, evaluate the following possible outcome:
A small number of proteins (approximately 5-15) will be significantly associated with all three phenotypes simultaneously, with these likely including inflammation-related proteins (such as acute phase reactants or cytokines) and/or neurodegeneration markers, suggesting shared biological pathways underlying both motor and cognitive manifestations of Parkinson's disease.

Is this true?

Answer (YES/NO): NO